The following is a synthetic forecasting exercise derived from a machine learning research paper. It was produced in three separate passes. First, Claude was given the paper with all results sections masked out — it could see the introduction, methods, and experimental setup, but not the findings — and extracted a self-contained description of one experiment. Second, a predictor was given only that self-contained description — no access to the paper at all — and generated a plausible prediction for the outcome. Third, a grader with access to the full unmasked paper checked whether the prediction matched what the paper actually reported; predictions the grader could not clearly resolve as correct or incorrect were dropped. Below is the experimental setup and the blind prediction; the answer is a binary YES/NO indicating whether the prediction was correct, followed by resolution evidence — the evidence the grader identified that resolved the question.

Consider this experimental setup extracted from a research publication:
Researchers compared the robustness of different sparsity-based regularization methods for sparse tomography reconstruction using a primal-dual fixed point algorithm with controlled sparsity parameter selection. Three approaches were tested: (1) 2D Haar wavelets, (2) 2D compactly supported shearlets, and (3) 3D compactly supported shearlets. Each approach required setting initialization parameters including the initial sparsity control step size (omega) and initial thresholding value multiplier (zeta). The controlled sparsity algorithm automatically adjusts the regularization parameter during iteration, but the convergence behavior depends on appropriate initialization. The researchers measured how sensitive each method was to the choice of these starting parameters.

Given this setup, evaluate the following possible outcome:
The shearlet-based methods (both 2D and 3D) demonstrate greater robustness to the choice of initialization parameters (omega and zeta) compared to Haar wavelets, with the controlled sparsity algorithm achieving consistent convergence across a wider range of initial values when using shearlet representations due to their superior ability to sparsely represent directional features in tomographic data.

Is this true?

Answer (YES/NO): NO